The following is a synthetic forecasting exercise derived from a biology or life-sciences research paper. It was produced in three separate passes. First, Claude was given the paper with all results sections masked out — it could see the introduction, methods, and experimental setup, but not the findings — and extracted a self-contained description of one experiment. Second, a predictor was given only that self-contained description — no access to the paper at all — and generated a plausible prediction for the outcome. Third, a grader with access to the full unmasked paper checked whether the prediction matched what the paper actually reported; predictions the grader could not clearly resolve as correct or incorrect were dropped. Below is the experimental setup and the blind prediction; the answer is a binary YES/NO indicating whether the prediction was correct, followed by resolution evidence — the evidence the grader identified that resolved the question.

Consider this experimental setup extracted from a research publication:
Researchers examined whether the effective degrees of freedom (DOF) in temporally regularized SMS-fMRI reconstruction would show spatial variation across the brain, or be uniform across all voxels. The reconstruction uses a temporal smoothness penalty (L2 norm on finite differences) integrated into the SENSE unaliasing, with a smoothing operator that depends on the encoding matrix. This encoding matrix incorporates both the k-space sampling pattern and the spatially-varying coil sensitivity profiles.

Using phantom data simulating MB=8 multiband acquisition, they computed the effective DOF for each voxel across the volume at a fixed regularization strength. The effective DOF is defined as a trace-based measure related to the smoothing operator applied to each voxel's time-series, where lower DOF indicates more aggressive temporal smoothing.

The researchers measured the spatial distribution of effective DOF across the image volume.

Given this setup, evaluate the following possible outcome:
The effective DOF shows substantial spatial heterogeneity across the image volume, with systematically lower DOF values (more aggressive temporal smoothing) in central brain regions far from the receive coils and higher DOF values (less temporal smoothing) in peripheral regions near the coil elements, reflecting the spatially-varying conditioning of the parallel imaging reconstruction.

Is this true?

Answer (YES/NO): YES